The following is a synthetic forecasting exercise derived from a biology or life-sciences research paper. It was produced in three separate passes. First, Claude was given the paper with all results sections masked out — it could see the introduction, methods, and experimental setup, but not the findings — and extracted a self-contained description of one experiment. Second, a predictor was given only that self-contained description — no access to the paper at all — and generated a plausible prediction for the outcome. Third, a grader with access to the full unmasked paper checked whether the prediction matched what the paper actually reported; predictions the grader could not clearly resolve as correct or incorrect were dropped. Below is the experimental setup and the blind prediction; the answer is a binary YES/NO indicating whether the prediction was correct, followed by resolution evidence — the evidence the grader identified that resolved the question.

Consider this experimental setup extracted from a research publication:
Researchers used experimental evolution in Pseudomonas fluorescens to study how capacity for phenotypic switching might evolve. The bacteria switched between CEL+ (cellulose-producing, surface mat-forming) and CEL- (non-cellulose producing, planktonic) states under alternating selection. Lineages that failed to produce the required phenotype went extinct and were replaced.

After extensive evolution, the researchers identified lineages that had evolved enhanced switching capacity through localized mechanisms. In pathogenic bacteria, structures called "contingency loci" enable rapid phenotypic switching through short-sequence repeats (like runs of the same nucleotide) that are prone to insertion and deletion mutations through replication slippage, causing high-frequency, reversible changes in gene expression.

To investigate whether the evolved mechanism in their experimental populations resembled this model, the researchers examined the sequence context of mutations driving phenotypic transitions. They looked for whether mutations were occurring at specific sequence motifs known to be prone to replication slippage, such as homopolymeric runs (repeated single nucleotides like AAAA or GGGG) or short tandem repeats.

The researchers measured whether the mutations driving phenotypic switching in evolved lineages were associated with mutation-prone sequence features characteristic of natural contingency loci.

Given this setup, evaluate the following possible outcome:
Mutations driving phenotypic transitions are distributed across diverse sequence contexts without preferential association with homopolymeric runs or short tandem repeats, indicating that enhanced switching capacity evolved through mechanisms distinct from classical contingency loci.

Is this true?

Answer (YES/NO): NO